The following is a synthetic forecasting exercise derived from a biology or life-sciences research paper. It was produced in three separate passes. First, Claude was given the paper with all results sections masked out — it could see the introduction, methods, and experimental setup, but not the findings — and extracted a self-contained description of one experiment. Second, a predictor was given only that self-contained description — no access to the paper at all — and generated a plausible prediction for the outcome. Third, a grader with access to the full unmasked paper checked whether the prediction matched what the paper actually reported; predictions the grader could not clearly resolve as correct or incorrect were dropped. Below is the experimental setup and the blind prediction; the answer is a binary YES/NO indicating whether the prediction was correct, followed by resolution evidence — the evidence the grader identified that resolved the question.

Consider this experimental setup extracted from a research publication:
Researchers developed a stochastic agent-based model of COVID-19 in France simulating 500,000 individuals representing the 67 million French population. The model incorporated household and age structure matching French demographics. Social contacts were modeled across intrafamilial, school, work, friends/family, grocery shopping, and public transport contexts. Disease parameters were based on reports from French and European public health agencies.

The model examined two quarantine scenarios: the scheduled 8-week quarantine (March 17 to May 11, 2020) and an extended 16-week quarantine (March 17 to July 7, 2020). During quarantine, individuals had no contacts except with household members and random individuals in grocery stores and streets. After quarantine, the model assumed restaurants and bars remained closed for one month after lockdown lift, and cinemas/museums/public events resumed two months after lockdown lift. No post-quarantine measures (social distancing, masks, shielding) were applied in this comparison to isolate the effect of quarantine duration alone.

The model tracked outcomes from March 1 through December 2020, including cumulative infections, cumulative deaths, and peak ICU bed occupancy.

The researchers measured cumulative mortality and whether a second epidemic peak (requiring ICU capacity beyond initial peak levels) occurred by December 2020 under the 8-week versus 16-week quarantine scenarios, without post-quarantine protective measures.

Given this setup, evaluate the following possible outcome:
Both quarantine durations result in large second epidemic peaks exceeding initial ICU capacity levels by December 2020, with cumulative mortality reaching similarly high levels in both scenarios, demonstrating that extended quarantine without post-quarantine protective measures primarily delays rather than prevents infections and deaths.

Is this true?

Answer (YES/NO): YES